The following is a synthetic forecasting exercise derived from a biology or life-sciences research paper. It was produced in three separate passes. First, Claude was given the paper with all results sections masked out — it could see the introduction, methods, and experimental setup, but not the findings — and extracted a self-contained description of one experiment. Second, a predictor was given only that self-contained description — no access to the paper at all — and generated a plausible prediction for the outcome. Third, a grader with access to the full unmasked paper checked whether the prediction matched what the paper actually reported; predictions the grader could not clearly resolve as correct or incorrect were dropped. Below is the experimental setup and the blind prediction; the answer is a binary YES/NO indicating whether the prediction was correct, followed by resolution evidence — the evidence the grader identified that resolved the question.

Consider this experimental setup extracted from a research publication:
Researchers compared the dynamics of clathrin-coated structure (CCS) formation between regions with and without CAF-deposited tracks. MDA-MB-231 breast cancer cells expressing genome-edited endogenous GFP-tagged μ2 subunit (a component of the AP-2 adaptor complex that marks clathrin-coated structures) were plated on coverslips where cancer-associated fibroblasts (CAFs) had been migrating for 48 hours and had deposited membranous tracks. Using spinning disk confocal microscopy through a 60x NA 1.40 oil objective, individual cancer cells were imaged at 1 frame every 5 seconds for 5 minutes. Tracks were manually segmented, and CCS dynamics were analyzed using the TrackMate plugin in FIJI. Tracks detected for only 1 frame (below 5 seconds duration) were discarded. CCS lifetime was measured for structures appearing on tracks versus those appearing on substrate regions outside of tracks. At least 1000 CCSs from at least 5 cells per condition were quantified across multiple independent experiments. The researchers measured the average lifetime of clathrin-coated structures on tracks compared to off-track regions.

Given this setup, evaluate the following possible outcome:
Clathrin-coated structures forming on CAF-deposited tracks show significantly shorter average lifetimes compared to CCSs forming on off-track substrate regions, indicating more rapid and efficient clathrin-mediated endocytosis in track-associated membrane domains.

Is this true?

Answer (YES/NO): NO